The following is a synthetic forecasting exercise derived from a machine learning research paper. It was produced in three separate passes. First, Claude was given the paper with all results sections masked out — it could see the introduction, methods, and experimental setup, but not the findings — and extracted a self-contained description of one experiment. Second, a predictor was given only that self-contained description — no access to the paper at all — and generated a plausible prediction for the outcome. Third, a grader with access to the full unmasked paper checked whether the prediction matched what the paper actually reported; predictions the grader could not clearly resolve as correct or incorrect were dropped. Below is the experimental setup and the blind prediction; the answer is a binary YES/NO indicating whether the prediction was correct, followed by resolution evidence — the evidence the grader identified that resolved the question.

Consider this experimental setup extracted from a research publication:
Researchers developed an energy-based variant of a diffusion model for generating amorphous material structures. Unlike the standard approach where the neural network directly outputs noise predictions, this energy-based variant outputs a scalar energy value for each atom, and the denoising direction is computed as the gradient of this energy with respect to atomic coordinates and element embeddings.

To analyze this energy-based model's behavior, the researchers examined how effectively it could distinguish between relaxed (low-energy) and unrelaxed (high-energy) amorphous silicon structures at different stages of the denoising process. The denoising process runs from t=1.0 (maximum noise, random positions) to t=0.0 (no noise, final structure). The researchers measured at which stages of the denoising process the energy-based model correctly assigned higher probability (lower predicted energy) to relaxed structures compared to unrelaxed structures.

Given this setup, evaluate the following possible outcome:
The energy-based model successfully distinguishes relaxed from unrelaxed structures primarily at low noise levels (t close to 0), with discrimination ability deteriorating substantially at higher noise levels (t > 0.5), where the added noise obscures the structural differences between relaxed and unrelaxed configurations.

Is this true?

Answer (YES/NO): NO